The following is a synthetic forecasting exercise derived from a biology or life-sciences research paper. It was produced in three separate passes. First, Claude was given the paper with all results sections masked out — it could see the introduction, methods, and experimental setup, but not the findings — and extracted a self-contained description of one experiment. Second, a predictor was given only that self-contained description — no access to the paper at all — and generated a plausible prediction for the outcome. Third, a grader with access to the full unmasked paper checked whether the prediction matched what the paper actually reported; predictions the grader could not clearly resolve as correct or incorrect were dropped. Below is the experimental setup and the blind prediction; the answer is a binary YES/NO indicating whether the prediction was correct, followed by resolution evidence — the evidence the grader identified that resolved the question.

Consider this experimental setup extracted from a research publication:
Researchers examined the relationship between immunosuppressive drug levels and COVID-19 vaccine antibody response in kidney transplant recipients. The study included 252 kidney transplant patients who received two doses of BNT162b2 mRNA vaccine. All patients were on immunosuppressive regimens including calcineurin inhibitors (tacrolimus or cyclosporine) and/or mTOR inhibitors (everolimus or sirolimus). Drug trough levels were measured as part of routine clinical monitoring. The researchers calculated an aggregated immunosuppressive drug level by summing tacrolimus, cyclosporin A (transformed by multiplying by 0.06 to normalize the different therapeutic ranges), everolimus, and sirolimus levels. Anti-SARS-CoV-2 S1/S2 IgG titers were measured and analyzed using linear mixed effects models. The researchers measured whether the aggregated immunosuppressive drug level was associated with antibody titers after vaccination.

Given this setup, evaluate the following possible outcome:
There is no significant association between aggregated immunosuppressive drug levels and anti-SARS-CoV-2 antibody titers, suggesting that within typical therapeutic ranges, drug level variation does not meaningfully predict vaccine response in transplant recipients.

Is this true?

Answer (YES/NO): NO